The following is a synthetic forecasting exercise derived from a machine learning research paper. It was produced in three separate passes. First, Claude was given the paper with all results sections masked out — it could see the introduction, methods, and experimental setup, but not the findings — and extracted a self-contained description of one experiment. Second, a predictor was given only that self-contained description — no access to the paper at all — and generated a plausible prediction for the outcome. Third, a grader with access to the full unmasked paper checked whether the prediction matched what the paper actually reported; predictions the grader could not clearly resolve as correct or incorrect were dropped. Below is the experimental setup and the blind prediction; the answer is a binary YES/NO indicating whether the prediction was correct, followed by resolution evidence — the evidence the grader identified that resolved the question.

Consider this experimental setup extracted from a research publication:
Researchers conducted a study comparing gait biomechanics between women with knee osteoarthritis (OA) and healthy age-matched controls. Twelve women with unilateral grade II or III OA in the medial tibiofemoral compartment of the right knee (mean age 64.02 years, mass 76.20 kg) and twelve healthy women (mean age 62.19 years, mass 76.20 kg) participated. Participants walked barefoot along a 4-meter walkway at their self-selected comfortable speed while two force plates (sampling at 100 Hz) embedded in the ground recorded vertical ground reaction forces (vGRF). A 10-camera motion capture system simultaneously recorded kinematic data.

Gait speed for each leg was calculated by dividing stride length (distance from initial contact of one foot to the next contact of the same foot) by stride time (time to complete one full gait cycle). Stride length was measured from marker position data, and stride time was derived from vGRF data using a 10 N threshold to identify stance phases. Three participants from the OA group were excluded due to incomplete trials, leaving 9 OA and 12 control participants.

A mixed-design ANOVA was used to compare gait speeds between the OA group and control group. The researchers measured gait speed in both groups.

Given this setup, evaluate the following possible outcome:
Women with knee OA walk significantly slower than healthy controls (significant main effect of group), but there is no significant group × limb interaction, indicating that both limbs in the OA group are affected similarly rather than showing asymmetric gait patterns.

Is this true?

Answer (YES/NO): NO